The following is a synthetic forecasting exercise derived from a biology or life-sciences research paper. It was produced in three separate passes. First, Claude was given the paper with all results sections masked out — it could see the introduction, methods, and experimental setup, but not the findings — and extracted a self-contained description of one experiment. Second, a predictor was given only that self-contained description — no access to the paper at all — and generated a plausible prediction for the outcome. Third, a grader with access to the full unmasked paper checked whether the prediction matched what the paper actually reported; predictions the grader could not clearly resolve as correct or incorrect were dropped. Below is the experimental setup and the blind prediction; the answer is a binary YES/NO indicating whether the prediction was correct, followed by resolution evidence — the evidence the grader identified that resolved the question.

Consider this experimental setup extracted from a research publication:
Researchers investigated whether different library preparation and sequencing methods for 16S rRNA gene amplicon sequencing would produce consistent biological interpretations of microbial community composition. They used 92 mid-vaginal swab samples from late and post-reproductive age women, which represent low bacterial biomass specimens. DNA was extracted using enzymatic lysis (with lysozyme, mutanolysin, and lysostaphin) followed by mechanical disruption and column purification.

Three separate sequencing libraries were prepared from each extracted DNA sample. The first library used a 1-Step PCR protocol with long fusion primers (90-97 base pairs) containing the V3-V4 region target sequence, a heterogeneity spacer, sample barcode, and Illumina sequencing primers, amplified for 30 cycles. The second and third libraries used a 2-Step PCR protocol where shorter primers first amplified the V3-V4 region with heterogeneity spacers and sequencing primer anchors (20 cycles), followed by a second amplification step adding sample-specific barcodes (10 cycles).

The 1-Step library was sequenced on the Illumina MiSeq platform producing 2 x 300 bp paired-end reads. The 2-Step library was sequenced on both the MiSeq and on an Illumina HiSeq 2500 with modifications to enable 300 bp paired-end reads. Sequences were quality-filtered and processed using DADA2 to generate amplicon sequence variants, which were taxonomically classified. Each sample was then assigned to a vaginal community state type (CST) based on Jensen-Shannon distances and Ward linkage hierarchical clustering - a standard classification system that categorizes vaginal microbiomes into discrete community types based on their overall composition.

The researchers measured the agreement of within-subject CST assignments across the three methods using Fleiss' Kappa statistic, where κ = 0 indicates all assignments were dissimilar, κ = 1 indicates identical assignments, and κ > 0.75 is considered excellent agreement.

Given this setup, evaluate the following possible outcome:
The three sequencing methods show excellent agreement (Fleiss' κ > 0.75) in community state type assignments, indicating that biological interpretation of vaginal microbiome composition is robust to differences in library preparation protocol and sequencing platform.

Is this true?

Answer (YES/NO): YES